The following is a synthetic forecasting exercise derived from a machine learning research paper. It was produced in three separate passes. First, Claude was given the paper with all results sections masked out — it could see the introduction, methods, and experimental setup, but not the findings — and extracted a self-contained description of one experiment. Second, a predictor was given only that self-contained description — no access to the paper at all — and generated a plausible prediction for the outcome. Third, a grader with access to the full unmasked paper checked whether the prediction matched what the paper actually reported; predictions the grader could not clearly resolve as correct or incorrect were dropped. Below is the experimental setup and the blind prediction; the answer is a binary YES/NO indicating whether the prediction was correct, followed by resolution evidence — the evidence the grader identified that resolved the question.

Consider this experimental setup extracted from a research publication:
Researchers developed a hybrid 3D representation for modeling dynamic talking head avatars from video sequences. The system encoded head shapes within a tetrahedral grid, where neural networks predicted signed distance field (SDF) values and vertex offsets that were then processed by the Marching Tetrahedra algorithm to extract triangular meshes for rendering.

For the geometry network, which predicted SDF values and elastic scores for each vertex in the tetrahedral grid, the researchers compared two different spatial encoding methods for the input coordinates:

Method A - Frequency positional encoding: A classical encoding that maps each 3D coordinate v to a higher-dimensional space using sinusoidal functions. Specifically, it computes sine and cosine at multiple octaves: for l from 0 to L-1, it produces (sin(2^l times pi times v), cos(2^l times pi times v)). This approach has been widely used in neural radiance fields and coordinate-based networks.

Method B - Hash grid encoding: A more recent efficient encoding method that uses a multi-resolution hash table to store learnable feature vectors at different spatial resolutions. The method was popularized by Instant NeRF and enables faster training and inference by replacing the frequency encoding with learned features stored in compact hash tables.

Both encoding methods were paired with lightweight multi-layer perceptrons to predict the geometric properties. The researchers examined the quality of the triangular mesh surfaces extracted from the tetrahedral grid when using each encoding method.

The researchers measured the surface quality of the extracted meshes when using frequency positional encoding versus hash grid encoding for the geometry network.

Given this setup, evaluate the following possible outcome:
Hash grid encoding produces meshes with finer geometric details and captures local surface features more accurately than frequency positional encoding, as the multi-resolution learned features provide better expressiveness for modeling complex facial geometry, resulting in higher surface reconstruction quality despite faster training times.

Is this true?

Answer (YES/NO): NO